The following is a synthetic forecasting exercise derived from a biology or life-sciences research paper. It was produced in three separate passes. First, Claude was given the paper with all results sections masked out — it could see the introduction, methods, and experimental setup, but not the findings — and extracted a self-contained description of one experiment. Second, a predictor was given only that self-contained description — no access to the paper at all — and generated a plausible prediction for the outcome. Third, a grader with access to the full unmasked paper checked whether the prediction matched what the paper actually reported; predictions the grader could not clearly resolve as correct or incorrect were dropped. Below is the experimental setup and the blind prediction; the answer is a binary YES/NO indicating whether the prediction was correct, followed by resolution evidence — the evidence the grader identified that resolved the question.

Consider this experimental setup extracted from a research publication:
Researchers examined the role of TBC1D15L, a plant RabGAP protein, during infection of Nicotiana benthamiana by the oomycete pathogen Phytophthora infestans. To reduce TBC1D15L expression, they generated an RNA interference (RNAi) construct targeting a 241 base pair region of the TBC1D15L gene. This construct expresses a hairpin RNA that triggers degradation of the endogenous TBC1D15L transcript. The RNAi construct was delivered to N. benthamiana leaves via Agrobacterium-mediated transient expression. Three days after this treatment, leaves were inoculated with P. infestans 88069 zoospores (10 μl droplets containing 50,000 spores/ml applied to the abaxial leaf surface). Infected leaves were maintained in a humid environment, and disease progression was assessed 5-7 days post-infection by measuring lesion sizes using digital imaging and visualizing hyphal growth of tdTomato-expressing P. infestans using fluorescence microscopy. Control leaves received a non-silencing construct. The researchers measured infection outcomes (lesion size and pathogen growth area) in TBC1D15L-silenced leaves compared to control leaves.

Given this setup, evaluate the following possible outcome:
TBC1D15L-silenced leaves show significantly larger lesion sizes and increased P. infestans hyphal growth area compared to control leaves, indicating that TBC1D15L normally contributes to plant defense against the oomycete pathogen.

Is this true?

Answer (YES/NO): NO